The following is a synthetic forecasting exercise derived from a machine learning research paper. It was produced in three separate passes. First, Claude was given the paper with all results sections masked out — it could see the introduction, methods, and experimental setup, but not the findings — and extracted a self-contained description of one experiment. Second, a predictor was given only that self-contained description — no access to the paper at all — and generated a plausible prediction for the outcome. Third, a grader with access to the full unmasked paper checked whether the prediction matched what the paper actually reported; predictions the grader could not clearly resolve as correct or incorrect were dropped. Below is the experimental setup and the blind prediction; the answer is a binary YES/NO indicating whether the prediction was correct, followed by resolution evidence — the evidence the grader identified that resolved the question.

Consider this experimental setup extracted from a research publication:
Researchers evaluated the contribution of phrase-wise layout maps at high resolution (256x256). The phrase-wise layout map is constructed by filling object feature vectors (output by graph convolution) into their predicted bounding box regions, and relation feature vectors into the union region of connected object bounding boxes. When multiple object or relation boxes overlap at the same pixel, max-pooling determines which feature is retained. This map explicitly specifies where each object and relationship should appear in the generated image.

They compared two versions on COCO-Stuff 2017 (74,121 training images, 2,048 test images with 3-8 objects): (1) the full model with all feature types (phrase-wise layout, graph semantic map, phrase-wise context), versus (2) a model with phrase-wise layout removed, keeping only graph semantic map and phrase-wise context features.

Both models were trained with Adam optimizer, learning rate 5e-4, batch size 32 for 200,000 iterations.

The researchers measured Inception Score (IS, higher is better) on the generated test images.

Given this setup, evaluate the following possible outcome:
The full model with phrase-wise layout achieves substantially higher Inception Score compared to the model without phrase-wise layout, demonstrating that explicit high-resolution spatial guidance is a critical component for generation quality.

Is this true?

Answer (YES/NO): NO